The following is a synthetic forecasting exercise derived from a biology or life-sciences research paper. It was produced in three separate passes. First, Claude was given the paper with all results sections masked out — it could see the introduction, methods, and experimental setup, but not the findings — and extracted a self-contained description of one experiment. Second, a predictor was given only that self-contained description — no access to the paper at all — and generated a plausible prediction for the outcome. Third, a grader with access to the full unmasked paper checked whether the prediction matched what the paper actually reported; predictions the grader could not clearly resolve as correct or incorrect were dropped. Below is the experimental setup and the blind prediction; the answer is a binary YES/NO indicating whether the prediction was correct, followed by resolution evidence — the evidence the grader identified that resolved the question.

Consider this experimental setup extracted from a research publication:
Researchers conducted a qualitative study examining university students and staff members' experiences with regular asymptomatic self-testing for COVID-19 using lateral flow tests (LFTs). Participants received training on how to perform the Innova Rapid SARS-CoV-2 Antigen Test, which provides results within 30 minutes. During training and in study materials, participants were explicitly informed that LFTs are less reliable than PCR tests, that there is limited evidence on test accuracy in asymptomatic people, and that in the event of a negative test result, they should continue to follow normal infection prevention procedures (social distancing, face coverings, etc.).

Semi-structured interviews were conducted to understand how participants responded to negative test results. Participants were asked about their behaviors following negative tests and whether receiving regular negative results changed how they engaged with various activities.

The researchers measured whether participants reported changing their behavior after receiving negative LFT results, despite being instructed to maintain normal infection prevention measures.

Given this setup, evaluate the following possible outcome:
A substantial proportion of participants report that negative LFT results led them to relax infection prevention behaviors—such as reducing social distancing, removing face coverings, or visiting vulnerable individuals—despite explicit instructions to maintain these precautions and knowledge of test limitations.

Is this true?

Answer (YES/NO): NO